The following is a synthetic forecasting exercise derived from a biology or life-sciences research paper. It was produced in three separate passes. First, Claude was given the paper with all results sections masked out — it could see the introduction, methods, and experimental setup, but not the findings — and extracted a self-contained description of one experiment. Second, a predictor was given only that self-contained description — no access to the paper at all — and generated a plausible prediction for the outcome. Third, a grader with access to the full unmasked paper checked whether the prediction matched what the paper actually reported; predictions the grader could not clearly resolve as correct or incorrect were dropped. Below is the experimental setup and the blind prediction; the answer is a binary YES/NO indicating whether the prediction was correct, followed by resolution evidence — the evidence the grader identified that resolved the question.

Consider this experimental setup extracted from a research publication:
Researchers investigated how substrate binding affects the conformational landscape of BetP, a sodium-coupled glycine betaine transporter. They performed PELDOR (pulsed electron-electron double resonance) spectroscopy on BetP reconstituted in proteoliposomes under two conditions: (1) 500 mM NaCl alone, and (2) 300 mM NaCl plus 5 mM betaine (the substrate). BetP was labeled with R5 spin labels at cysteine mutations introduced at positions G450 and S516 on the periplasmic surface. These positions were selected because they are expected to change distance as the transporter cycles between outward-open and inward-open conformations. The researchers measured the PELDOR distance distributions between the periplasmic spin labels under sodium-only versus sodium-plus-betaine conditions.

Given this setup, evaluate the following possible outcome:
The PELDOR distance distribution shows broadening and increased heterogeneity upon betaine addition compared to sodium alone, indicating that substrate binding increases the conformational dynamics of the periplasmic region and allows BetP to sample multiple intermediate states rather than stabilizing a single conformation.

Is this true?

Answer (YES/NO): YES